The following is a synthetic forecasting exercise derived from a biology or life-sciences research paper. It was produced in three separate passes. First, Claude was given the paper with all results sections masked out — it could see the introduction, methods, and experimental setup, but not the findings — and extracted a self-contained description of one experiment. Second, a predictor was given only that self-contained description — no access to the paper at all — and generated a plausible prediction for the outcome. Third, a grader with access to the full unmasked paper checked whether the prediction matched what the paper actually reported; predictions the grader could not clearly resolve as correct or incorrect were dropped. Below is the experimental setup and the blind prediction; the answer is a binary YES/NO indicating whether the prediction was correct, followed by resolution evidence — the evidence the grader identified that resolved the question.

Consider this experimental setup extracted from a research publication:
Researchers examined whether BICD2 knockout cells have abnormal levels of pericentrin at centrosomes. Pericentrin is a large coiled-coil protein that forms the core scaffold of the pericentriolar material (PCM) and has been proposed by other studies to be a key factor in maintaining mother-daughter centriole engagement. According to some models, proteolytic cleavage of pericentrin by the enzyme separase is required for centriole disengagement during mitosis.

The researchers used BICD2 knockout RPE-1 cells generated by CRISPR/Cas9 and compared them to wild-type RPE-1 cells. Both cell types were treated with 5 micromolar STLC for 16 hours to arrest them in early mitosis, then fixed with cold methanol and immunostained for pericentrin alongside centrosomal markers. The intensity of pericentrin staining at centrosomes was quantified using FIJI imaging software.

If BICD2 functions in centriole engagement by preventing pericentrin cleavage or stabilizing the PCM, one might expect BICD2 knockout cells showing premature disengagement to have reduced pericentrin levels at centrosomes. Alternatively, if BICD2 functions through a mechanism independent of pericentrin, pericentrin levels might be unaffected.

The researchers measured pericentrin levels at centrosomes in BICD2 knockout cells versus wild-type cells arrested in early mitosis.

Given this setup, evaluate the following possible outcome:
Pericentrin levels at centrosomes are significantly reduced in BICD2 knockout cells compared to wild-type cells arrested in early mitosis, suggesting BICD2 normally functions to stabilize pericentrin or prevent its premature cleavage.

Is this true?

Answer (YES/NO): NO